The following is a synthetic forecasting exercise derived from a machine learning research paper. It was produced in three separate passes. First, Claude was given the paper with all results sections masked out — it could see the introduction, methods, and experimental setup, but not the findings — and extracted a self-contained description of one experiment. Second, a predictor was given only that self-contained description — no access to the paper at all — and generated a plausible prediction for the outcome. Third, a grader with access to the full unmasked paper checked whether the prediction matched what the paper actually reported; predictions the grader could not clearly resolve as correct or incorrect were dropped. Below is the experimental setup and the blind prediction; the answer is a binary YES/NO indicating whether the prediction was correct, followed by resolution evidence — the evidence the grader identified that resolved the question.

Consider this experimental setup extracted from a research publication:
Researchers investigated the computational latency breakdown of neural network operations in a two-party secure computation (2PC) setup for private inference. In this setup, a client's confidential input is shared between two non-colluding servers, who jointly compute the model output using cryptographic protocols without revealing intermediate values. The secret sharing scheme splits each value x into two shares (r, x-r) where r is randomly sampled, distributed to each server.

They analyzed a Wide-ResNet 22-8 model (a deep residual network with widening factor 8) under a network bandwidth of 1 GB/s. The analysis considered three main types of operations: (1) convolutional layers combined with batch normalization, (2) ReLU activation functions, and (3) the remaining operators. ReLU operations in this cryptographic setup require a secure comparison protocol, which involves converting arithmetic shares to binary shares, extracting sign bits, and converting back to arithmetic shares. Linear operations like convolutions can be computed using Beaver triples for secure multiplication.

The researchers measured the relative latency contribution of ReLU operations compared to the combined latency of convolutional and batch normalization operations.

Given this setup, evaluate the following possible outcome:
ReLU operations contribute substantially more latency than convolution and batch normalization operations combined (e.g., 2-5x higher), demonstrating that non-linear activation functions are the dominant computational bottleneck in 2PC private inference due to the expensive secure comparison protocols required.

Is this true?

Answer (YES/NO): NO